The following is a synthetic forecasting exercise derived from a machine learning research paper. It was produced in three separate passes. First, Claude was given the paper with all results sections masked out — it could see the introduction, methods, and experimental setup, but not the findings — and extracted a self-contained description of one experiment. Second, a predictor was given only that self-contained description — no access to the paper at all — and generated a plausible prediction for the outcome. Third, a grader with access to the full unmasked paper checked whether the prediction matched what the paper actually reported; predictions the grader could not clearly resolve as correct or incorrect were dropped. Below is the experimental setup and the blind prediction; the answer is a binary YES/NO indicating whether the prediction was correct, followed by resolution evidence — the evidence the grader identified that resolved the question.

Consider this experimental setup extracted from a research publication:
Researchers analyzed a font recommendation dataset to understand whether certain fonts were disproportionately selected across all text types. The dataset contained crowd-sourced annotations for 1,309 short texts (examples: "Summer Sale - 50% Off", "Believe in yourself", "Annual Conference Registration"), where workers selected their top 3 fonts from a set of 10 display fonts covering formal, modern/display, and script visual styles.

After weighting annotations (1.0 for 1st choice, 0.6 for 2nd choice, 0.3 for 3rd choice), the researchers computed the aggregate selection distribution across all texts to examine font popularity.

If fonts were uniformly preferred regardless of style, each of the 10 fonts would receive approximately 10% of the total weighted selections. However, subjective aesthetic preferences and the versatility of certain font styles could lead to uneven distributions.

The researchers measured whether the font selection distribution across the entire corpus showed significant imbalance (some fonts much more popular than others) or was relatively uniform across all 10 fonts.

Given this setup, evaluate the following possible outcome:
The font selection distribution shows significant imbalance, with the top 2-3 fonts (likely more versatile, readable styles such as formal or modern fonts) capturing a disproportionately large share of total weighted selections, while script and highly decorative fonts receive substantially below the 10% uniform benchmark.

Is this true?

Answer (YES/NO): YES